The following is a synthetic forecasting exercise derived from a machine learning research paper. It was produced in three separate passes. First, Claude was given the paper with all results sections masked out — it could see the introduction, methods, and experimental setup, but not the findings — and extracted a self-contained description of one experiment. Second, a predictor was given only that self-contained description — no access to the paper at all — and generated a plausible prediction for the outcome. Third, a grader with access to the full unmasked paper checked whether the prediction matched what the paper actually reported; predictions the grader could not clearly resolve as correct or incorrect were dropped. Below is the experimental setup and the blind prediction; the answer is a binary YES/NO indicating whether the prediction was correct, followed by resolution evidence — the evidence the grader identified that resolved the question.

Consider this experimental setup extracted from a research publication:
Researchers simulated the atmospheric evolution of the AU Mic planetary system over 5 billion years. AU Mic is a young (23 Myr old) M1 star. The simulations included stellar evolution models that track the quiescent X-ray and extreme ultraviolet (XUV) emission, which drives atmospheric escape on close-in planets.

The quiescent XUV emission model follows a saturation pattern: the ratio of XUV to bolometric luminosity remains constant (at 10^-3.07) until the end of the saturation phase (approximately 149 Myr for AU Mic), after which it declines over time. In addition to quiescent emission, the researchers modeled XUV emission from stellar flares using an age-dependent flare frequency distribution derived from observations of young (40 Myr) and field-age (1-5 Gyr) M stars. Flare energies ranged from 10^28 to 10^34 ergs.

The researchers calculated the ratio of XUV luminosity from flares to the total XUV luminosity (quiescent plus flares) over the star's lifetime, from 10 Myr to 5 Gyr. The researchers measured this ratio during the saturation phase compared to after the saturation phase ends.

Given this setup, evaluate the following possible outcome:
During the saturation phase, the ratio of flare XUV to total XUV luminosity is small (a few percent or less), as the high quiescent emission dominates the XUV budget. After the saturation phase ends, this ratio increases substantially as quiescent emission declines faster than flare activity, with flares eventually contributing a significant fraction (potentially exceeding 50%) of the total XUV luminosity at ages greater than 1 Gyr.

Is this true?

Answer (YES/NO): NO